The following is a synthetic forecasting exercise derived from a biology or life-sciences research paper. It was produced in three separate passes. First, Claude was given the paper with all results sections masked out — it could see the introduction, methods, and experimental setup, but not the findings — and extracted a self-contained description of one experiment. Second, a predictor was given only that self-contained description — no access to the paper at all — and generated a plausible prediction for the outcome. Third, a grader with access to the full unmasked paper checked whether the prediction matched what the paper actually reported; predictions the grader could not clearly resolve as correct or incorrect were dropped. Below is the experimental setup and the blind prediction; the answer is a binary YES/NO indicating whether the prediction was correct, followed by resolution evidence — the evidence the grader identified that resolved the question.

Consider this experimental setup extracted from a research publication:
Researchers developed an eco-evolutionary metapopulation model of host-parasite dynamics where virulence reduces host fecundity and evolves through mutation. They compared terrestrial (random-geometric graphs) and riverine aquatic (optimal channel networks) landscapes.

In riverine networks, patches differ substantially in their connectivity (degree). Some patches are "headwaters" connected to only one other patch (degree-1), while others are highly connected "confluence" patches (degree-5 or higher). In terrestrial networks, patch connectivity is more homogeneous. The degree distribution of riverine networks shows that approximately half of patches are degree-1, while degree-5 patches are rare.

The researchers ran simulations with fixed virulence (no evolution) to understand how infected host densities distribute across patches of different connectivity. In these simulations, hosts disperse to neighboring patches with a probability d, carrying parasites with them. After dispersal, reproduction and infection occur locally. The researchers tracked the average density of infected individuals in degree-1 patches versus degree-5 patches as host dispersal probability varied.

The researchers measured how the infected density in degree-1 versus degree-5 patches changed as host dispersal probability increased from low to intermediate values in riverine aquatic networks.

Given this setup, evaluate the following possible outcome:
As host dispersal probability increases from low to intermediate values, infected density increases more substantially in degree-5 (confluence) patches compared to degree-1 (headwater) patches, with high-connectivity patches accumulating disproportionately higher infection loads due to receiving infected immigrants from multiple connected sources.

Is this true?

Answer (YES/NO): YES